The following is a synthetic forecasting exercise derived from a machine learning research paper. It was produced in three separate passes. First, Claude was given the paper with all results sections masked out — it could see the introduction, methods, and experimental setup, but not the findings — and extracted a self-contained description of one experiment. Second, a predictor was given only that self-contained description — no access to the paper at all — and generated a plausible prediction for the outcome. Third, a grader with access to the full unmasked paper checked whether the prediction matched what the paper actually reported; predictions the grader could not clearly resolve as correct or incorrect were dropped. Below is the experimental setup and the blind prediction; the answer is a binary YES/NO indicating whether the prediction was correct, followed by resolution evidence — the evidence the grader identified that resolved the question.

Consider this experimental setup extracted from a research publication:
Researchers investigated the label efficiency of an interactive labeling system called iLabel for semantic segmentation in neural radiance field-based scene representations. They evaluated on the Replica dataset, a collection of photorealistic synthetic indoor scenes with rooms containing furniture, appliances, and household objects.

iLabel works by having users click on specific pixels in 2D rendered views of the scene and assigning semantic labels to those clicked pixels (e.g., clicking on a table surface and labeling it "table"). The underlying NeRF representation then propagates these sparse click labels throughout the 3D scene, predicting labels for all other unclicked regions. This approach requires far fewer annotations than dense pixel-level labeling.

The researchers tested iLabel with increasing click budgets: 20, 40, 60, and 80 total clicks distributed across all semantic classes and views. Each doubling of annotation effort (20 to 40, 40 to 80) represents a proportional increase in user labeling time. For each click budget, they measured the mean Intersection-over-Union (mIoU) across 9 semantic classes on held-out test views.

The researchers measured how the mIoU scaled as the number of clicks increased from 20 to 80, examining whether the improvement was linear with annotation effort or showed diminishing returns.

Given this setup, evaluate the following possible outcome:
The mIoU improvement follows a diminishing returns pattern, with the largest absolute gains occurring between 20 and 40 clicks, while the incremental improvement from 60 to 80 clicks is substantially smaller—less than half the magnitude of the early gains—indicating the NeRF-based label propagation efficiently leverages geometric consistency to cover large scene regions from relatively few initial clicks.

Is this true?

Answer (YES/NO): YES